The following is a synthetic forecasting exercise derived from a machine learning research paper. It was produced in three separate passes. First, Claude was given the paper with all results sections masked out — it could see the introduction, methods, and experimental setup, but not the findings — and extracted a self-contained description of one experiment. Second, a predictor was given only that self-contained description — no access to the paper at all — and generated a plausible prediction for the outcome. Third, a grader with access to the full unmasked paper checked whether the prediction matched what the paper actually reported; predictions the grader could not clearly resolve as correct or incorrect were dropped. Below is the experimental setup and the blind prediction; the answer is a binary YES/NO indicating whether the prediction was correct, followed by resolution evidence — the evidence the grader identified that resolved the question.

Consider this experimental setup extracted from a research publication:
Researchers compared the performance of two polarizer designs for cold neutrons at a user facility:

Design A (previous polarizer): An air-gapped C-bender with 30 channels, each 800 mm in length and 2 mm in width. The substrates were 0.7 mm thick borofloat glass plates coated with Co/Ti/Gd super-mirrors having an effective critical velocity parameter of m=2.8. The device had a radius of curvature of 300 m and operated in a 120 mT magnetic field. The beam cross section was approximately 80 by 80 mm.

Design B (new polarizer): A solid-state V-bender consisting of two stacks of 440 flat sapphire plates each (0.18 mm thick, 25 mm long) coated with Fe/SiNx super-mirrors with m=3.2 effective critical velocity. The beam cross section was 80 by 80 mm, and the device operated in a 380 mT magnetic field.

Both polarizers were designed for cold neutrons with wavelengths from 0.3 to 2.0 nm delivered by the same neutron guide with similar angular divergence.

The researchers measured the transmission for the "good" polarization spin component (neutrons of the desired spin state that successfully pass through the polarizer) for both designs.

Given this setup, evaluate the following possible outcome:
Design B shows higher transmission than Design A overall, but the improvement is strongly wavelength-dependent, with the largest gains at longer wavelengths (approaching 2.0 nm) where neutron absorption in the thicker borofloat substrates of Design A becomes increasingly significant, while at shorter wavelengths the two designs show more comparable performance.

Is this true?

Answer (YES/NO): NO